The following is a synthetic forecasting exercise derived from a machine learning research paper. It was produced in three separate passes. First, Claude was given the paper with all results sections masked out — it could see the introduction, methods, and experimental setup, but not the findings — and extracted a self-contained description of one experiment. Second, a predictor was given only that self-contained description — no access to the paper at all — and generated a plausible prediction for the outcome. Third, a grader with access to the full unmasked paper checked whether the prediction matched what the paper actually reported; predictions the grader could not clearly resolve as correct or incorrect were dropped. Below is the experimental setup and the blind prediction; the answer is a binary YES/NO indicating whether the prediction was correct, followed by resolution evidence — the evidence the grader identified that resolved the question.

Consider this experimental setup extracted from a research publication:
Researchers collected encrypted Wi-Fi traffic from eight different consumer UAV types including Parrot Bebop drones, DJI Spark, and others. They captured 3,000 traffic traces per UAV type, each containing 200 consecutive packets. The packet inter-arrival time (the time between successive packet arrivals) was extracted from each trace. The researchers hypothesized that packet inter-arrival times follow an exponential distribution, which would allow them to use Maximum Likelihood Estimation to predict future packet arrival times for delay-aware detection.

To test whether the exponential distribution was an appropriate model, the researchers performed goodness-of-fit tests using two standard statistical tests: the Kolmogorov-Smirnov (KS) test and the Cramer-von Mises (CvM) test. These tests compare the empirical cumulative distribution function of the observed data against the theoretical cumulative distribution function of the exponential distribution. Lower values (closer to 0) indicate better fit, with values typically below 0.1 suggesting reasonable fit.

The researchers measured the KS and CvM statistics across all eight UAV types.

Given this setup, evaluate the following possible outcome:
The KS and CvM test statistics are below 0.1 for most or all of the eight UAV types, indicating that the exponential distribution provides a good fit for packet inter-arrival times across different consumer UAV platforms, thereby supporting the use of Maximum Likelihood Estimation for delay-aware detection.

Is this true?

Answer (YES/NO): YES